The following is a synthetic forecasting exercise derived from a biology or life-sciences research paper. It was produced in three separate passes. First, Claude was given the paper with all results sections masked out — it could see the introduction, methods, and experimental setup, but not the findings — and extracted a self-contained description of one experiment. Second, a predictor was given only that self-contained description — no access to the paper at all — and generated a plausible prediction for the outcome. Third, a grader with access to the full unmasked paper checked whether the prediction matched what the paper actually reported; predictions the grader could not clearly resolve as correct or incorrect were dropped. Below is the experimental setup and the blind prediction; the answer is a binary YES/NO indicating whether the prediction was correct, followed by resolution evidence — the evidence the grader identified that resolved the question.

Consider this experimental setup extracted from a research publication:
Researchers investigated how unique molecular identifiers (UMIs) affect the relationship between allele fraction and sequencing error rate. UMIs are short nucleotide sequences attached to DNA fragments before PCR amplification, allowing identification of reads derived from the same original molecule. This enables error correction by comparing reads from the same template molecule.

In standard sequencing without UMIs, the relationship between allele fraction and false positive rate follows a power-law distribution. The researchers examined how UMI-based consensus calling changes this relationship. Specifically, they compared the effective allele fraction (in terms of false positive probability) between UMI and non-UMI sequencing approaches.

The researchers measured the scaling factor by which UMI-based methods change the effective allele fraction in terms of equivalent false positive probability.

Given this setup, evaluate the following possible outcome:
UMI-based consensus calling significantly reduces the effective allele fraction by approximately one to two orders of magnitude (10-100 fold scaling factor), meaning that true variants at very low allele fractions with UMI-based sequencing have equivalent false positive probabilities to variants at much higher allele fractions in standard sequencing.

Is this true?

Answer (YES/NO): YES